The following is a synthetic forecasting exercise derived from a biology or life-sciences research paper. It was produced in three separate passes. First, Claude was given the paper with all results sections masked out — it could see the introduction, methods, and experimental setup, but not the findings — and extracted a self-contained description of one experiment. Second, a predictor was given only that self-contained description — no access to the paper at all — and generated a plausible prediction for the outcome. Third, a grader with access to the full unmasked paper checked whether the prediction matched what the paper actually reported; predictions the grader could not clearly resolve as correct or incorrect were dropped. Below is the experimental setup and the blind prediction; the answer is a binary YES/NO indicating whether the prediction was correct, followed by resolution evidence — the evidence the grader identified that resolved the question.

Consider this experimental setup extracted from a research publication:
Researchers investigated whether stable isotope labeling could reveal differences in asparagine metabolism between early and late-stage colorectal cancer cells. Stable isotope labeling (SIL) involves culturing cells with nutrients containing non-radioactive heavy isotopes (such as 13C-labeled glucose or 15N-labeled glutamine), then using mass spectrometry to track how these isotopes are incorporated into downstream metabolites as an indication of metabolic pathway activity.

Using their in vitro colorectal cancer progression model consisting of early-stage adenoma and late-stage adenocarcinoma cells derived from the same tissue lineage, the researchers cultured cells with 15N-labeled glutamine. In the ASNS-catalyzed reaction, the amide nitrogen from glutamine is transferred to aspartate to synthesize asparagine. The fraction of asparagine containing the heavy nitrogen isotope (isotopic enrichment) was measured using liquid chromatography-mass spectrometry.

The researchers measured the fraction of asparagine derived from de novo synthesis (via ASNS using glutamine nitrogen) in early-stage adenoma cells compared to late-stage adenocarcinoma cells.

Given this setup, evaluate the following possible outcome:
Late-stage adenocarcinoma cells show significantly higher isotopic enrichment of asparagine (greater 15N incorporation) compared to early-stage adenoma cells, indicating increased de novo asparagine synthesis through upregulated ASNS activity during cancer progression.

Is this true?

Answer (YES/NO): YES